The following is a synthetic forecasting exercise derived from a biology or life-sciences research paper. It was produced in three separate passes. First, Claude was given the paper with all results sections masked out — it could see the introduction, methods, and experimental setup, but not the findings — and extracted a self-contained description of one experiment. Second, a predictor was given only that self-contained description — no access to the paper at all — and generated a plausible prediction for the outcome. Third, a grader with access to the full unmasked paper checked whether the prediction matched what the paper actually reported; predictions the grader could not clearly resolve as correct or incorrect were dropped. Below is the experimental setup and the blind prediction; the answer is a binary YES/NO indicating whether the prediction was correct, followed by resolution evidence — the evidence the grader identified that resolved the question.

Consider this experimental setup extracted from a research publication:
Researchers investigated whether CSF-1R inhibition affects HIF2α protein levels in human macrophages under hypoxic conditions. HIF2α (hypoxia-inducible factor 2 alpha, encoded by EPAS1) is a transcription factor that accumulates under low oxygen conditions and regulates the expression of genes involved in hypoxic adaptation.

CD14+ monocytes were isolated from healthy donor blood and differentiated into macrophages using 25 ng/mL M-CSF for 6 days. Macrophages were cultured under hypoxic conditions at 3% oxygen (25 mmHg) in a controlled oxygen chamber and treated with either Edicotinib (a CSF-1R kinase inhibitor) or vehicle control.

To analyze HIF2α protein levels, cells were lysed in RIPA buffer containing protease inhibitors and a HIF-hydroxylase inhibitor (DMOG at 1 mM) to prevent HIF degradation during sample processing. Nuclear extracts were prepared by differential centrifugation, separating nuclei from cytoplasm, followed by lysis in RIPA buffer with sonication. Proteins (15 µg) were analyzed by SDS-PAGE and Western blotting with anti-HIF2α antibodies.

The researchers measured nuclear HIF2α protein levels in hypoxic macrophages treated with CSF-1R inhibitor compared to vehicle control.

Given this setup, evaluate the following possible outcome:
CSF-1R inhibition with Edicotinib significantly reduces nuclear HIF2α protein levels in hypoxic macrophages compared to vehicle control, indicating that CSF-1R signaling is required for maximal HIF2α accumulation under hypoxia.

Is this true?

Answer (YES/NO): YES